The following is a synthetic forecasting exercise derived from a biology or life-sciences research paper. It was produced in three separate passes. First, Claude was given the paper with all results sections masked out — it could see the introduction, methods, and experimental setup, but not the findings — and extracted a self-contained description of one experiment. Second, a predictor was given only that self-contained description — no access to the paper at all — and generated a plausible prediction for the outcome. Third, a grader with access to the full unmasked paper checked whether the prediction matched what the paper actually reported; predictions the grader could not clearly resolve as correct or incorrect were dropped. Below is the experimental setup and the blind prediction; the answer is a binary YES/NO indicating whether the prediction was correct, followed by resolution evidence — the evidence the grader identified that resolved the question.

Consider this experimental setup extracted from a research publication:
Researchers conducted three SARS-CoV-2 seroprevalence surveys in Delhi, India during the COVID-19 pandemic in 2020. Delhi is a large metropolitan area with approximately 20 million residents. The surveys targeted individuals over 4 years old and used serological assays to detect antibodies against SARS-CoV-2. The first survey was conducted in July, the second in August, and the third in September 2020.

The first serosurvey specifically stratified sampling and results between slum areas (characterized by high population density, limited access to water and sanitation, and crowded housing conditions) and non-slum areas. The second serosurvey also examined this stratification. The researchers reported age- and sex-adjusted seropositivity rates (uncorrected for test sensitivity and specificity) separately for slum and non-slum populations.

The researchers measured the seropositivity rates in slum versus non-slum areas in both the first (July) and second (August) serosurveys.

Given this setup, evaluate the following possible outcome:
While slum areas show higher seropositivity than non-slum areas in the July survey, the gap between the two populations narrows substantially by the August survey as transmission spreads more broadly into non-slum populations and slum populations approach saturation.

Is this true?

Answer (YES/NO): YES